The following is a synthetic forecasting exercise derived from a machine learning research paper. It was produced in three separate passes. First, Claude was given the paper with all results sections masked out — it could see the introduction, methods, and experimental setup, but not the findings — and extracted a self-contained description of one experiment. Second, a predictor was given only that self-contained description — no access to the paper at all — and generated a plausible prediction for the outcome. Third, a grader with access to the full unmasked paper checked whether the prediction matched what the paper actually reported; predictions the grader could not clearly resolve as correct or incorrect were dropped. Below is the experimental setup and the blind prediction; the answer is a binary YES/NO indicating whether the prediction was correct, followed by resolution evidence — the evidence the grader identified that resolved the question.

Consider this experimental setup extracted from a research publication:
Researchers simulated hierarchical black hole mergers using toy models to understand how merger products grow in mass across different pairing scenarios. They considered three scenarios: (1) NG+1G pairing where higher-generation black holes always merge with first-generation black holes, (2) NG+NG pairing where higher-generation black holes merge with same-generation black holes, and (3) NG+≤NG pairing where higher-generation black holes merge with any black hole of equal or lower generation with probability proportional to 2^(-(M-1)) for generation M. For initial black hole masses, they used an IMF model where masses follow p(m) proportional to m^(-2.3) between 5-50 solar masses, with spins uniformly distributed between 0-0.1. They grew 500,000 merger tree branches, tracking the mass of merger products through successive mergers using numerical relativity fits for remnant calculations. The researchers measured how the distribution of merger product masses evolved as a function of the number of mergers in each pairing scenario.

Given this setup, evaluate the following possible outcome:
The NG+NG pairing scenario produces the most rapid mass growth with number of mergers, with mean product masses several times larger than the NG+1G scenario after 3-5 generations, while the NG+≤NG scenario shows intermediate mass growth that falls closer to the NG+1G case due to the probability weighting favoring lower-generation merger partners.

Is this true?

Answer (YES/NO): NO